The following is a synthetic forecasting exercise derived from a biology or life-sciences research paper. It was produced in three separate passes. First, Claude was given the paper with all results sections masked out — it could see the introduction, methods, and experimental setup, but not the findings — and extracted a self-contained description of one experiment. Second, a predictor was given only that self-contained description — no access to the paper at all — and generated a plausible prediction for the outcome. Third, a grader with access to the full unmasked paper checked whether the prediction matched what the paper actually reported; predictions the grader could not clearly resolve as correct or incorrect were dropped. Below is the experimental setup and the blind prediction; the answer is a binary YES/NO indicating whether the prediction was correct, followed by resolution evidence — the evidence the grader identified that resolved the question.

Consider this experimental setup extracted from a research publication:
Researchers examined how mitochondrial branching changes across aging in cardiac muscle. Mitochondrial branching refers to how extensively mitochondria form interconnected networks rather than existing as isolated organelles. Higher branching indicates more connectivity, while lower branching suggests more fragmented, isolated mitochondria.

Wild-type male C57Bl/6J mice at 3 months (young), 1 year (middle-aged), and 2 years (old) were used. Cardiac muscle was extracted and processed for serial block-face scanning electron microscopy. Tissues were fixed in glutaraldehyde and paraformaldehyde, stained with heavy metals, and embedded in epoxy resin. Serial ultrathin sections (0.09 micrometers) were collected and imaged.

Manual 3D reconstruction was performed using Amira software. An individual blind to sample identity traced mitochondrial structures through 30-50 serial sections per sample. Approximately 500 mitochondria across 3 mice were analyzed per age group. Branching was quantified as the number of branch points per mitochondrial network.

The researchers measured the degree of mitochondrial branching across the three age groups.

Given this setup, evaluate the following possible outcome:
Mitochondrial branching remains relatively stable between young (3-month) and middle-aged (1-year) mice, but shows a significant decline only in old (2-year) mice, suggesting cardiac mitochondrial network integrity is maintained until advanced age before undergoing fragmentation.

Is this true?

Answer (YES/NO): NO